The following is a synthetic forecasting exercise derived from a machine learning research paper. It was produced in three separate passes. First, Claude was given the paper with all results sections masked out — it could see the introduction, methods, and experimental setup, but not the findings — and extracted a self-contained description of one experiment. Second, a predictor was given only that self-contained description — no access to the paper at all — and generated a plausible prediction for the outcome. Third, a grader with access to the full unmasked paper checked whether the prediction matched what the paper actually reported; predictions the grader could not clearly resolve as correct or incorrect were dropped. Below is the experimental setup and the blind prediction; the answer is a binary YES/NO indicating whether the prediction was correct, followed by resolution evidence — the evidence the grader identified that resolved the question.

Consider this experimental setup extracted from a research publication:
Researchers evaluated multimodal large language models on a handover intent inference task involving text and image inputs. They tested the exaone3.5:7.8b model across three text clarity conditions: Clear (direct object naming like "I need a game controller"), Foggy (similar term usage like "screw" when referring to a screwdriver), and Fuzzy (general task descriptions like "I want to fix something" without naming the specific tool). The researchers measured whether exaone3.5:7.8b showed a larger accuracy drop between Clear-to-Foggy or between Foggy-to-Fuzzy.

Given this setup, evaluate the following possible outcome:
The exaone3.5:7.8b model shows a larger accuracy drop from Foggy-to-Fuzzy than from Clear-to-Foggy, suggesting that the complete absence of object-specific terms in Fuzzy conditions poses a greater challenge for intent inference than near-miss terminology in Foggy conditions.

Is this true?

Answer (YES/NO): NO